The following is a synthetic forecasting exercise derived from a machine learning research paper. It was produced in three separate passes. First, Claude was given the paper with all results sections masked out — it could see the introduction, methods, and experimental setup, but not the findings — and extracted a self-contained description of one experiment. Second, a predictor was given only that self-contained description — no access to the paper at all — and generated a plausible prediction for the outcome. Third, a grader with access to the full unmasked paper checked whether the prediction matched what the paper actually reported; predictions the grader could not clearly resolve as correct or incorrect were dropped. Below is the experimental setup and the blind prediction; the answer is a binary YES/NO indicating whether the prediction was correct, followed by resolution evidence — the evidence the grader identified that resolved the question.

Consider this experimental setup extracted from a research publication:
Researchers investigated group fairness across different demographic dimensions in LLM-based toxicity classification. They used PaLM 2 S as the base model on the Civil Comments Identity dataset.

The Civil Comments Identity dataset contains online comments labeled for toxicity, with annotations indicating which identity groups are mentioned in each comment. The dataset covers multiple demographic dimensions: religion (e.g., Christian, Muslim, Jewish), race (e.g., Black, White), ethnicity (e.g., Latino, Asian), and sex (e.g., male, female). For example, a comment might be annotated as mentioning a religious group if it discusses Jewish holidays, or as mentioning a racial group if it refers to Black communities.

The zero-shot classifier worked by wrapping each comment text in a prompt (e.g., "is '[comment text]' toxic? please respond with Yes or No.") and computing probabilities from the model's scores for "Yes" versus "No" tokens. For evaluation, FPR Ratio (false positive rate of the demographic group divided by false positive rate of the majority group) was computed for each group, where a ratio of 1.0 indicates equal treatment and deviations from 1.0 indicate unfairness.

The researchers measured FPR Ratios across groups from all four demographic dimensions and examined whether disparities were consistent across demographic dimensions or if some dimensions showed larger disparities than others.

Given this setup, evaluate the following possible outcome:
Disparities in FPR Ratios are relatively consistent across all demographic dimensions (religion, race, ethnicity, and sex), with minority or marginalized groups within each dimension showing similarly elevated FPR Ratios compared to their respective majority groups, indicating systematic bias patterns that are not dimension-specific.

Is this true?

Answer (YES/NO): NO